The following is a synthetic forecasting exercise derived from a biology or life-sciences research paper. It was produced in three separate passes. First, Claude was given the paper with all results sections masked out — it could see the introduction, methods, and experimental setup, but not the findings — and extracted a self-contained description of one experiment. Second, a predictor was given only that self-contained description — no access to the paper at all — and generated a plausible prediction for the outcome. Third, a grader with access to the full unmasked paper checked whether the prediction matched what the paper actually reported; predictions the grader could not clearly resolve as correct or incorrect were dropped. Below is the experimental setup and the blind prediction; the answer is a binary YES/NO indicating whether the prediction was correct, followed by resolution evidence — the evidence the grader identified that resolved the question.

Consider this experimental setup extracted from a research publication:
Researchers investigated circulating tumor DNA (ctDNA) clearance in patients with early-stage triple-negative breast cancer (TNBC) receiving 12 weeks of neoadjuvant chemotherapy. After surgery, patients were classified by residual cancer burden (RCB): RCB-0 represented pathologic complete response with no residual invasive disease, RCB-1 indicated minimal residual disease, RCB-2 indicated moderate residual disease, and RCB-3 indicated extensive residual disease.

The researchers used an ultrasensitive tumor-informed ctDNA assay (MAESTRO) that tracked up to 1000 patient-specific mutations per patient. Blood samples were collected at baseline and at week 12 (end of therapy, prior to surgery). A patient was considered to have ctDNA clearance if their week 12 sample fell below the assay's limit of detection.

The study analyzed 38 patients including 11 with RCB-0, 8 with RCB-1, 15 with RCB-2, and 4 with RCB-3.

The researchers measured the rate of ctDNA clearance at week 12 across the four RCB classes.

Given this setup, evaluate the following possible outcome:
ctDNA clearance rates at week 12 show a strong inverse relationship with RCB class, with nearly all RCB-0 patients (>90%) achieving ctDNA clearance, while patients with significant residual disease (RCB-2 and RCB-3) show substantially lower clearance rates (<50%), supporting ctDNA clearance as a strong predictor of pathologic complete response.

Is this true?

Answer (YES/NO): YES